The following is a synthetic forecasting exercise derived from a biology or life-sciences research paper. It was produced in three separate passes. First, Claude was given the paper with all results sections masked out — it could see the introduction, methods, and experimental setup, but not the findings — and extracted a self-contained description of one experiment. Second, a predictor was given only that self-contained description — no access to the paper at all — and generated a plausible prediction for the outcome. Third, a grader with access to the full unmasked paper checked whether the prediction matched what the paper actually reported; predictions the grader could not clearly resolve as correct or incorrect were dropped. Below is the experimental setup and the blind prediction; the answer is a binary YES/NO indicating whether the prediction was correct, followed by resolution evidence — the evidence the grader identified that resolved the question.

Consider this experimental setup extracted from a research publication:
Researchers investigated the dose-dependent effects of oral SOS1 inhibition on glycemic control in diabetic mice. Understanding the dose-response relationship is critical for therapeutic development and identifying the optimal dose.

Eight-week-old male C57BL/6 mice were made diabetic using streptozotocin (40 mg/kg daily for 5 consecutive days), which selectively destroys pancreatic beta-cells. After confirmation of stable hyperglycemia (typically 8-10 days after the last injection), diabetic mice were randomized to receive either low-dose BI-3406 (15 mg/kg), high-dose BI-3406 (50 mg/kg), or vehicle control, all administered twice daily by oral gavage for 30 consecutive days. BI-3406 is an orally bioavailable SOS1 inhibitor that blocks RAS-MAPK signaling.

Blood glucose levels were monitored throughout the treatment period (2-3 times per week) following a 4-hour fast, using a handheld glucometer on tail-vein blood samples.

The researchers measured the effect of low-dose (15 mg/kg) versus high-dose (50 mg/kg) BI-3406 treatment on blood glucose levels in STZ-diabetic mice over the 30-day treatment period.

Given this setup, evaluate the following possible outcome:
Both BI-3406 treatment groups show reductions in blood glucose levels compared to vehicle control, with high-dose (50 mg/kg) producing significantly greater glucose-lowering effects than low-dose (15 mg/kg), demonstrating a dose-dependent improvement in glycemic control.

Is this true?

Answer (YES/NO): YES